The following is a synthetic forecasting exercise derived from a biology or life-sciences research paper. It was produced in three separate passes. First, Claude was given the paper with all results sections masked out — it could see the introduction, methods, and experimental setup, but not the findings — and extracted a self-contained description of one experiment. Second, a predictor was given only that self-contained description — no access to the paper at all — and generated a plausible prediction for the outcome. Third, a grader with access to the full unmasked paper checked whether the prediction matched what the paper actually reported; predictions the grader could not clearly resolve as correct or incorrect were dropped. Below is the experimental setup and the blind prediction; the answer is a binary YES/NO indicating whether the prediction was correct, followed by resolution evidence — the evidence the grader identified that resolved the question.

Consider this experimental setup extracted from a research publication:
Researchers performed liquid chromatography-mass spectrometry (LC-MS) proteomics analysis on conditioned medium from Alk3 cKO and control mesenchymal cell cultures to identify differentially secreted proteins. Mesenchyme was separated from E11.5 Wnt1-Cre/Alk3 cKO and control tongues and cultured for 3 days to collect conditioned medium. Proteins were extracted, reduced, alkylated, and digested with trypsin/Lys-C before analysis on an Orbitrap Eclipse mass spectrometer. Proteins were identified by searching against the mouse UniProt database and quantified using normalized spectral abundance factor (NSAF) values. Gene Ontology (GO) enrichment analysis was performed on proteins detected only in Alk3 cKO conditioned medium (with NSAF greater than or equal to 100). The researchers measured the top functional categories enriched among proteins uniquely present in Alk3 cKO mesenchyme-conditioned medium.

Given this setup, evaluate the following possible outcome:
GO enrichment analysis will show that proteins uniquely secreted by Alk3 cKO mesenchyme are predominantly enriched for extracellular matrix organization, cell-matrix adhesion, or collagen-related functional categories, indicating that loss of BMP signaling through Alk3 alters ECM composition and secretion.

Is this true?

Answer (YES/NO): NO